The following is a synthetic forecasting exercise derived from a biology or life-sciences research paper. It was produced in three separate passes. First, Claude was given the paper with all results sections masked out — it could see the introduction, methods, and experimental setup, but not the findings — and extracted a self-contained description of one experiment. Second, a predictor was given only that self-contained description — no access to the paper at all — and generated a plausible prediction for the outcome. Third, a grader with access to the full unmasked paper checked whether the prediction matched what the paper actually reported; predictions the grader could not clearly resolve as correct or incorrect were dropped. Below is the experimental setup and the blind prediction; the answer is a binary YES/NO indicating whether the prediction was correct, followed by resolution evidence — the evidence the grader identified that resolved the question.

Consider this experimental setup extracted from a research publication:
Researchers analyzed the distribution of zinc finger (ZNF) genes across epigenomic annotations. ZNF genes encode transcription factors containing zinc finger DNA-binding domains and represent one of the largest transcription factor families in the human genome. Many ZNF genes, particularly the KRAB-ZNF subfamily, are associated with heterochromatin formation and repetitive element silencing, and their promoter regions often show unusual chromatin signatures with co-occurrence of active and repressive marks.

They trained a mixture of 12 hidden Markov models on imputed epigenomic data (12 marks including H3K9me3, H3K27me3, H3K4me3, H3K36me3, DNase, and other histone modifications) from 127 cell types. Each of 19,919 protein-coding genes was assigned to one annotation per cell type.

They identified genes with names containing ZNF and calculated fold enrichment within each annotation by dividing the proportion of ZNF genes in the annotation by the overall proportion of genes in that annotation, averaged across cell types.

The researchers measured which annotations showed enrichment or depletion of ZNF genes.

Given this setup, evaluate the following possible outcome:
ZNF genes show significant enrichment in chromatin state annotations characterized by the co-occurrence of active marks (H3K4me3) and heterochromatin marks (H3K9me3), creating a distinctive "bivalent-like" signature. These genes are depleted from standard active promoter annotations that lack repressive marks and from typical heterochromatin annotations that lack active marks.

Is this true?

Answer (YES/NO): NO